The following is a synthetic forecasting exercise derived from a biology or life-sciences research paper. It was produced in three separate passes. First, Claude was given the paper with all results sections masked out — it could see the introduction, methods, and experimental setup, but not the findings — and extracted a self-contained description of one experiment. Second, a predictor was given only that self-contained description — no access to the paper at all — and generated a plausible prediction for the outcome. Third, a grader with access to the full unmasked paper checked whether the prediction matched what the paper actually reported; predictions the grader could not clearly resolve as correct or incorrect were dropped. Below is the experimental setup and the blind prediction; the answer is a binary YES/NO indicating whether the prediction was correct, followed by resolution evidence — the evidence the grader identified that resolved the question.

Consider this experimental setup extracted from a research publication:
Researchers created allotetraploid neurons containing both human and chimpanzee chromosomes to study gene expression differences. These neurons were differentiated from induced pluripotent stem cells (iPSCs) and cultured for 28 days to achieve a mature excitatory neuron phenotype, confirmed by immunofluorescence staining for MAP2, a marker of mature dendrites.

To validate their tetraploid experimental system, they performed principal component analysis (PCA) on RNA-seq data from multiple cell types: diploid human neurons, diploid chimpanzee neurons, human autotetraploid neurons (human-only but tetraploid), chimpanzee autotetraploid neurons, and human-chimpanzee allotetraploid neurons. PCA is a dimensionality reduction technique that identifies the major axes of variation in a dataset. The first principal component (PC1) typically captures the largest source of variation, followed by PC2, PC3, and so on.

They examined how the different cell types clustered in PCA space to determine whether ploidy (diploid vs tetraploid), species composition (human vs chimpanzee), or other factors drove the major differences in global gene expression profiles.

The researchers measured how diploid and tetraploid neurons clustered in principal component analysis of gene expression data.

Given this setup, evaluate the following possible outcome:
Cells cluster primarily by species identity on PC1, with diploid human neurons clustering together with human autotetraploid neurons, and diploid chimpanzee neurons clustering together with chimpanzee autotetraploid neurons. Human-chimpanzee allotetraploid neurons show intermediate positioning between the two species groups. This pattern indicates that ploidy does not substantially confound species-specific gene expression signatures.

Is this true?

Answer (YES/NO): NO